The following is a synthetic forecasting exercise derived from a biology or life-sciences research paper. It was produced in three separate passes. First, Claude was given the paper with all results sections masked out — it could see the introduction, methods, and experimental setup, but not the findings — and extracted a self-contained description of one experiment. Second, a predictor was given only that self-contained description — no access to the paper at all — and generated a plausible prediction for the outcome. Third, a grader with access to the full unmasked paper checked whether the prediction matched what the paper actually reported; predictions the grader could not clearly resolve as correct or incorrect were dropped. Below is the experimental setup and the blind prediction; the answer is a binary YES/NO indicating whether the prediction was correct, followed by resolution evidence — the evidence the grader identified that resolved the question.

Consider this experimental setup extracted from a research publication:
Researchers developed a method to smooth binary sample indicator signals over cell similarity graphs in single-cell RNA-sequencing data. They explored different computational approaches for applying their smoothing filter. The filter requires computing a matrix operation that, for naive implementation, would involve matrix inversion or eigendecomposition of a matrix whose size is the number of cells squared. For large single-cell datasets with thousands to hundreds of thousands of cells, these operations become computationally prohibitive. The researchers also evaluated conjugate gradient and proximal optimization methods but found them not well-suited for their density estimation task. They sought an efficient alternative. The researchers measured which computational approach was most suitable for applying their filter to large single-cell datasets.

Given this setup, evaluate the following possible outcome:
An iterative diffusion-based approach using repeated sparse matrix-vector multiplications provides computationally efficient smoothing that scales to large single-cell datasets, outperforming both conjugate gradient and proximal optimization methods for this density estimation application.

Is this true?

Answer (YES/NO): NO